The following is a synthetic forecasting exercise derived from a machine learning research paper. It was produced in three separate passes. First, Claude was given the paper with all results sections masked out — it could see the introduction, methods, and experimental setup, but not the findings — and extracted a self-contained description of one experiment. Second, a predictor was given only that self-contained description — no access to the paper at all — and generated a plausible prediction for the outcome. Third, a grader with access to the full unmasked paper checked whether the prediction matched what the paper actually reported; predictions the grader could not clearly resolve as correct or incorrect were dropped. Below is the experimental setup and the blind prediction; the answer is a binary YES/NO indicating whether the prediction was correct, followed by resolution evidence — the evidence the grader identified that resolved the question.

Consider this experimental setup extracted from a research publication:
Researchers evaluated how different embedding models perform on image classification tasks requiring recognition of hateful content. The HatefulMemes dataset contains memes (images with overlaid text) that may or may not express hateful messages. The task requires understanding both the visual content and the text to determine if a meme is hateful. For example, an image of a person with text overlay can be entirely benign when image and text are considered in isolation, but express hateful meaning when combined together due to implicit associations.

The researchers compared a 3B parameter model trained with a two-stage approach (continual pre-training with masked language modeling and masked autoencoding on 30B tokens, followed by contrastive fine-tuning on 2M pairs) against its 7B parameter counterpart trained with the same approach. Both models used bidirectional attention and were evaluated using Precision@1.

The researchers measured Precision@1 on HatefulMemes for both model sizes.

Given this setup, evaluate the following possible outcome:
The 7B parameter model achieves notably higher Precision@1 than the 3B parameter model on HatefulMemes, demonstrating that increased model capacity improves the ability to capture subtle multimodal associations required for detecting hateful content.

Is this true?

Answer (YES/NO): YES